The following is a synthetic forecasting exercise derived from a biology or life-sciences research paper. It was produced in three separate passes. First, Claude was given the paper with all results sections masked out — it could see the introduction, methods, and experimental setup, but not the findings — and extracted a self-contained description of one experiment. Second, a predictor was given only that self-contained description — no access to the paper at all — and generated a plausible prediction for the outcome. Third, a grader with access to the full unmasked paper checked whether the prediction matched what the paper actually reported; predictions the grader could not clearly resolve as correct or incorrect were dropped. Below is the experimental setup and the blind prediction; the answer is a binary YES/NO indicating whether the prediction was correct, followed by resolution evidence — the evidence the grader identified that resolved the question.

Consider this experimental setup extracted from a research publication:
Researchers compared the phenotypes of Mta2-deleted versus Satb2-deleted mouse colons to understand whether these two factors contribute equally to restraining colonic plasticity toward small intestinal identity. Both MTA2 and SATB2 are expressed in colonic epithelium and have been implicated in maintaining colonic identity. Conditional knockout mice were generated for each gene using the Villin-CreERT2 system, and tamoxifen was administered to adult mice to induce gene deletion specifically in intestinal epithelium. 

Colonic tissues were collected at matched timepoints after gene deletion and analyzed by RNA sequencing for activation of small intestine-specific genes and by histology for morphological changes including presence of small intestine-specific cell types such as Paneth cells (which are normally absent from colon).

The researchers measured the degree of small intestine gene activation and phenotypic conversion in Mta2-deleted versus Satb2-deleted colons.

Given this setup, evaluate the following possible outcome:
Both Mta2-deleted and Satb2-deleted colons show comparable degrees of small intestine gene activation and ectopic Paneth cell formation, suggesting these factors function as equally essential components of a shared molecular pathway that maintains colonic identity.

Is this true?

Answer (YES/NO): NO